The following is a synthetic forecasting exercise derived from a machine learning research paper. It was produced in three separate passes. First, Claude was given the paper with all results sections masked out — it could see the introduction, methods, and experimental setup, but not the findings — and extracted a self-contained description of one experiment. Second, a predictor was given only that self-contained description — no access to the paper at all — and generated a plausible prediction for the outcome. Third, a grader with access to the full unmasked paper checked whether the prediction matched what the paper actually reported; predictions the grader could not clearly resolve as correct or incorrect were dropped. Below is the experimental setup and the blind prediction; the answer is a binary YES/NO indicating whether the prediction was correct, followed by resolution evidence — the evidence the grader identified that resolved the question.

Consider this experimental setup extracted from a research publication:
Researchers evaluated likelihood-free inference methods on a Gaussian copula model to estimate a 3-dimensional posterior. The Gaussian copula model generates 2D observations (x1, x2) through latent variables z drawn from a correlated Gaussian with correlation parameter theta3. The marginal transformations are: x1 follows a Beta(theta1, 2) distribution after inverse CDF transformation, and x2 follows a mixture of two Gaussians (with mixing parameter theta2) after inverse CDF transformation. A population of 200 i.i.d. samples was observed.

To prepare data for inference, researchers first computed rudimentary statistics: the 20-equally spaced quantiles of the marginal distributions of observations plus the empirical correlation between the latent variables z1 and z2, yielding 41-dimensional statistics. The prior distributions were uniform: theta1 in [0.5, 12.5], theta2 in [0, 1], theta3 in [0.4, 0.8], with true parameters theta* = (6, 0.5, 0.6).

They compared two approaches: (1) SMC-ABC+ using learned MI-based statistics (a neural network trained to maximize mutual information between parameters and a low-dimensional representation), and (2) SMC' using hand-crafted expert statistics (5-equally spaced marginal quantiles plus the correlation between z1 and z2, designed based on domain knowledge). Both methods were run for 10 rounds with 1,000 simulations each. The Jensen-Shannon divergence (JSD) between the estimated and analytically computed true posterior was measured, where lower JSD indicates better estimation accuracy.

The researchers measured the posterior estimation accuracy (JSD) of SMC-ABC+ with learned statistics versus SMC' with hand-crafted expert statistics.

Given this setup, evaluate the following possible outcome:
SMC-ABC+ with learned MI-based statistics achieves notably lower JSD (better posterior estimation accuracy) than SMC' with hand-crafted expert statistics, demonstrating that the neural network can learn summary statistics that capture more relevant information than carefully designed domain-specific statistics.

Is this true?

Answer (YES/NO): YES